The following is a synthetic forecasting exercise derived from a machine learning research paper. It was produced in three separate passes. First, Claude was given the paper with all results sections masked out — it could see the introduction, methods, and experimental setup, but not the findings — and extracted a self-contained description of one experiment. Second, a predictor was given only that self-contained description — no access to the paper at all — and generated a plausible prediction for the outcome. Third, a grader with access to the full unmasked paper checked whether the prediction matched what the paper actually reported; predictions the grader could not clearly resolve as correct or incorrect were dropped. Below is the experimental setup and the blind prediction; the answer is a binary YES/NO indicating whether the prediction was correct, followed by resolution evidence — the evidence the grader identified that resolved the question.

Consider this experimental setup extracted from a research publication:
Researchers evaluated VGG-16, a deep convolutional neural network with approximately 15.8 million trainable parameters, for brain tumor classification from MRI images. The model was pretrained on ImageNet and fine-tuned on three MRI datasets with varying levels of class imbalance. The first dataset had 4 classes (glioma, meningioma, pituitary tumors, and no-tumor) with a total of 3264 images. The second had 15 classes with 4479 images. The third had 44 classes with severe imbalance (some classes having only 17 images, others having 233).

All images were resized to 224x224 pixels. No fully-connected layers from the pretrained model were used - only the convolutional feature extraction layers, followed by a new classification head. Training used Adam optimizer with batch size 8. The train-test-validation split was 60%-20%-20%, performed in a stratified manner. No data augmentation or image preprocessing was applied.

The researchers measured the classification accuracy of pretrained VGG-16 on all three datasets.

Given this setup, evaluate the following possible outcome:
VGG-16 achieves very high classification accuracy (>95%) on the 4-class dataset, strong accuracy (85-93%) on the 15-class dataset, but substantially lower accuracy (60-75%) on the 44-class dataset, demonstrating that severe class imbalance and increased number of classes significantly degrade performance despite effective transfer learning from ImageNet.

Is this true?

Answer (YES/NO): NO